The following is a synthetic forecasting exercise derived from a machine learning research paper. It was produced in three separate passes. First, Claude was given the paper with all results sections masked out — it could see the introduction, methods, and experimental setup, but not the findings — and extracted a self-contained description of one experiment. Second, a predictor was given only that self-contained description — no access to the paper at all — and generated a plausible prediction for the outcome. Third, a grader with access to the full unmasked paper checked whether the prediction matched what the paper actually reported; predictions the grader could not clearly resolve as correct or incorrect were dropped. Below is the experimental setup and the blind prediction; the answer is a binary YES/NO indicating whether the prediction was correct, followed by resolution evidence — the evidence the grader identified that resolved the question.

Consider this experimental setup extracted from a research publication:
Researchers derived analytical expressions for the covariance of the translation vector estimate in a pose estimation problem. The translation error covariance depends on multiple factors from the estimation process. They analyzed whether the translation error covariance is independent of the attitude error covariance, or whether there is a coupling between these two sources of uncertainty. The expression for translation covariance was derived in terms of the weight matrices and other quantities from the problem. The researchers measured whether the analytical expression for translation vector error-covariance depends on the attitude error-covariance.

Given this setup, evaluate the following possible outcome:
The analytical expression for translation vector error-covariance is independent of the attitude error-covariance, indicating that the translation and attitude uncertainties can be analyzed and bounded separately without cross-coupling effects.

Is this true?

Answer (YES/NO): NO